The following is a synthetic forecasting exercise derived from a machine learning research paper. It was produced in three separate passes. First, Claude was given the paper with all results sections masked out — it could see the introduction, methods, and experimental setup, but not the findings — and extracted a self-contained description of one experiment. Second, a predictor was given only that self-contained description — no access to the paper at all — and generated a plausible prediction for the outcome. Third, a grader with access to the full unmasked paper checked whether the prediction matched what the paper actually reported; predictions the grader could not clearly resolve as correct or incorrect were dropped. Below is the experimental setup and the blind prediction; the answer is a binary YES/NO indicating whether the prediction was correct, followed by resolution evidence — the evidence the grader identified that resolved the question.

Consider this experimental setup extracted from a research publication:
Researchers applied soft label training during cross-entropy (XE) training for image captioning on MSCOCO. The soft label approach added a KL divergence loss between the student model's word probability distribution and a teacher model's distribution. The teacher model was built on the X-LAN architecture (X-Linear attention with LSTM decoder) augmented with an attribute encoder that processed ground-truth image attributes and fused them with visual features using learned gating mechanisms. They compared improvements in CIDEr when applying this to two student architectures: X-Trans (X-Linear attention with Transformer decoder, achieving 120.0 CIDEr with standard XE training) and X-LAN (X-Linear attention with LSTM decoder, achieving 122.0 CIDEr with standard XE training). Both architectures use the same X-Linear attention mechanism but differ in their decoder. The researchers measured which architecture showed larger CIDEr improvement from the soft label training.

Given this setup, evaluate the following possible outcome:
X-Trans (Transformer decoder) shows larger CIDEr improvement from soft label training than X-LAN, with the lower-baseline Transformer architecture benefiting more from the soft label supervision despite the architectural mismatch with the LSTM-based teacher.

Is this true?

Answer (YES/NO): YES